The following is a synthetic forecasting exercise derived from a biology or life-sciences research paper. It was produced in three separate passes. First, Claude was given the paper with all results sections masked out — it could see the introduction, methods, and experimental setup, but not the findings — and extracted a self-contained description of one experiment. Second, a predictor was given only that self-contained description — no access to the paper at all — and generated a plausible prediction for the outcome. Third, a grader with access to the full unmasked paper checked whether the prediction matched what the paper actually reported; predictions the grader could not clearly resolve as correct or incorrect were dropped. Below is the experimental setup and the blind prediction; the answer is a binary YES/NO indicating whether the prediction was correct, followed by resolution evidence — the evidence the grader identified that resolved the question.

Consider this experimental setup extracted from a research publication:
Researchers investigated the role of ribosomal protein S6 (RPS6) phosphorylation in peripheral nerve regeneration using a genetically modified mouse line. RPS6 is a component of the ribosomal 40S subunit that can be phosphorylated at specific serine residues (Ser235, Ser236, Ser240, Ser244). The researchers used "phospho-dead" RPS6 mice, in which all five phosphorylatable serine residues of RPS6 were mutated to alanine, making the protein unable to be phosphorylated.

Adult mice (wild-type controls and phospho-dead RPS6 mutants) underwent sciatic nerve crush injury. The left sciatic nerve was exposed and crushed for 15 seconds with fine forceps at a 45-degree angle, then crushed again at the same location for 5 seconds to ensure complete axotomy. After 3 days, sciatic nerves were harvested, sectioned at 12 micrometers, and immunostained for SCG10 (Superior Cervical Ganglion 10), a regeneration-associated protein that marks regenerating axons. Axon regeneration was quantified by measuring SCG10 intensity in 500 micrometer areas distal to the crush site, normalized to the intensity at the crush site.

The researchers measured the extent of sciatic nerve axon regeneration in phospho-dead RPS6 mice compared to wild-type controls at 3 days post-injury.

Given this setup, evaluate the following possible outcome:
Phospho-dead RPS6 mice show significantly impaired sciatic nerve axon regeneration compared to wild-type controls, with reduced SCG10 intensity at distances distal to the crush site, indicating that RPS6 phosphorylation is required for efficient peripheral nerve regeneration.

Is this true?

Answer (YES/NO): YES